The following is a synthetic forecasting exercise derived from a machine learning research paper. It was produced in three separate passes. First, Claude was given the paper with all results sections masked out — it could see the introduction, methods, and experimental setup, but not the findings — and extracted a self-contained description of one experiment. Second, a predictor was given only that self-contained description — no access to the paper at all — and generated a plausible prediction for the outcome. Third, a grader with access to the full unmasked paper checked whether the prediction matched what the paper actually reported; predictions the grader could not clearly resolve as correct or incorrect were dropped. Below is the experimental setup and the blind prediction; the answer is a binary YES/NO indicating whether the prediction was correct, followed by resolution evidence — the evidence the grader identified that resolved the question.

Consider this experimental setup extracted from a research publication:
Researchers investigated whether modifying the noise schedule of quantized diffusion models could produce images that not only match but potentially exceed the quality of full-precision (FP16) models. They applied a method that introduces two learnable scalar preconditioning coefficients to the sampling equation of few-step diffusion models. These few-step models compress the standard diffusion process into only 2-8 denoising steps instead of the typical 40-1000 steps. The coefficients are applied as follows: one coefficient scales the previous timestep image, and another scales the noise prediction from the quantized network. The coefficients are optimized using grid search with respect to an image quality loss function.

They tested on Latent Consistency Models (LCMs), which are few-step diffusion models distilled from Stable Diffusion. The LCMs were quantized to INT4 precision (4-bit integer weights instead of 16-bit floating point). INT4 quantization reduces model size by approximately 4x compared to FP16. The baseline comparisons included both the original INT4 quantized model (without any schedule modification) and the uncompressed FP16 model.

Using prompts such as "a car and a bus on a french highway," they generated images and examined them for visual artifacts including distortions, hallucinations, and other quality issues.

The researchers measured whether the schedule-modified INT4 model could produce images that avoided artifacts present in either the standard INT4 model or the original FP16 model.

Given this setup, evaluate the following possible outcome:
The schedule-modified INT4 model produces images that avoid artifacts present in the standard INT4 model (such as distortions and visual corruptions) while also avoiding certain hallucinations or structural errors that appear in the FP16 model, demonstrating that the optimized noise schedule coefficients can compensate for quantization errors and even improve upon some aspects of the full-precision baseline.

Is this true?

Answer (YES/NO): YES